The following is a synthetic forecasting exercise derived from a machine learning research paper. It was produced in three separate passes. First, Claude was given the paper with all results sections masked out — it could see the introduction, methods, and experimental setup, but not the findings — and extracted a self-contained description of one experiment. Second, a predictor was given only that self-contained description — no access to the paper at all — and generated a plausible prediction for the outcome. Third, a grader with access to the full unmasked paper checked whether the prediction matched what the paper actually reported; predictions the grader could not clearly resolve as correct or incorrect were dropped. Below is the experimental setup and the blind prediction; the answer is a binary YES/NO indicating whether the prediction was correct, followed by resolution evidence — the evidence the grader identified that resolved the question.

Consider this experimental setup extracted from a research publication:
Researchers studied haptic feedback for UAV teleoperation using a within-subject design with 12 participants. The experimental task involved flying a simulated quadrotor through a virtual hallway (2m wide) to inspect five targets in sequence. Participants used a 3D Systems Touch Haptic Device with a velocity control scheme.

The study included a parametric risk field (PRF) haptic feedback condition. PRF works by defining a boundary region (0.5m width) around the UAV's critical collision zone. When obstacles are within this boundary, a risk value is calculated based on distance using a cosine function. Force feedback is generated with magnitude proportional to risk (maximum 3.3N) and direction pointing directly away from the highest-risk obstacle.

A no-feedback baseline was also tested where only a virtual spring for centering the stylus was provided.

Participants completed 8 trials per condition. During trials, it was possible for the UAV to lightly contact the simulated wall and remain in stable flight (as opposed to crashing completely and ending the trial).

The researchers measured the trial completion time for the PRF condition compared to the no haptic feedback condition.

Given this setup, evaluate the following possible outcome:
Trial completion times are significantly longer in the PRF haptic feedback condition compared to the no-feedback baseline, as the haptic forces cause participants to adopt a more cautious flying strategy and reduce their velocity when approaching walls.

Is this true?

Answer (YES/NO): NO